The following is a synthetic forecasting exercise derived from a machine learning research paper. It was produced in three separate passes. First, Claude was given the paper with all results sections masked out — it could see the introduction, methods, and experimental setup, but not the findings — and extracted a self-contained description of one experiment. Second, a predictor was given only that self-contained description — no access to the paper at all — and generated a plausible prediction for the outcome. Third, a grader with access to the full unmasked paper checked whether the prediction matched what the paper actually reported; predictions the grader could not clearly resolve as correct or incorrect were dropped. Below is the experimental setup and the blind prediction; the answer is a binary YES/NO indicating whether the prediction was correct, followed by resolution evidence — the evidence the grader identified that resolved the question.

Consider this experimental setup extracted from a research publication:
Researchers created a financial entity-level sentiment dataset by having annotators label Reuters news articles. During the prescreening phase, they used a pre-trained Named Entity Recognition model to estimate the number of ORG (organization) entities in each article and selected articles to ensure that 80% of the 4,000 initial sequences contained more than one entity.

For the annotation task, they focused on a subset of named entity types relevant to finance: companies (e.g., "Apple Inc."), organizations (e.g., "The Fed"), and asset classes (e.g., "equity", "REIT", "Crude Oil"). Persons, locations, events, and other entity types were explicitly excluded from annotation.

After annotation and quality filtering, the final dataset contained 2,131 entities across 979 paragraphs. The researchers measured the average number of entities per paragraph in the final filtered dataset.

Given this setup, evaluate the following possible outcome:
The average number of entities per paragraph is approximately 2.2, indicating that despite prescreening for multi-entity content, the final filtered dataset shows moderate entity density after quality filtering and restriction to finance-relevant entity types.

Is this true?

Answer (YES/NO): YES